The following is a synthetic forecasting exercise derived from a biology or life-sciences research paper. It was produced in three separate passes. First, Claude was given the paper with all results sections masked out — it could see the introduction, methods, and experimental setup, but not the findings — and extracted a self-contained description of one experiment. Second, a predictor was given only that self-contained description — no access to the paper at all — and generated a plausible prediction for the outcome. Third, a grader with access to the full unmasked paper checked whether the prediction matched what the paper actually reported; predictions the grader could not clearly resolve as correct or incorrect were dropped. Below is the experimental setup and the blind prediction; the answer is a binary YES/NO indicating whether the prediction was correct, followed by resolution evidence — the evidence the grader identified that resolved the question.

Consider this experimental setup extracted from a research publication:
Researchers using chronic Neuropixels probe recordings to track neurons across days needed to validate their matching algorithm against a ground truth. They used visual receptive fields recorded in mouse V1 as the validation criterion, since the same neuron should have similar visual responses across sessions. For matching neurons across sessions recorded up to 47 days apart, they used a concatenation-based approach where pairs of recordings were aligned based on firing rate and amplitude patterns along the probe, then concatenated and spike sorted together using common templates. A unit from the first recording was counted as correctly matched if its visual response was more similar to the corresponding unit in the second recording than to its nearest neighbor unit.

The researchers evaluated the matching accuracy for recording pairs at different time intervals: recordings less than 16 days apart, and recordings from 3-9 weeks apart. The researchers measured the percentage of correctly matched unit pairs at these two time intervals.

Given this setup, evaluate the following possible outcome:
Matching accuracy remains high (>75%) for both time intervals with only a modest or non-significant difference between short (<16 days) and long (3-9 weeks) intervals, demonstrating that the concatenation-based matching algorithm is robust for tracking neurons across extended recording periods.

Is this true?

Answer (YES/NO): YES